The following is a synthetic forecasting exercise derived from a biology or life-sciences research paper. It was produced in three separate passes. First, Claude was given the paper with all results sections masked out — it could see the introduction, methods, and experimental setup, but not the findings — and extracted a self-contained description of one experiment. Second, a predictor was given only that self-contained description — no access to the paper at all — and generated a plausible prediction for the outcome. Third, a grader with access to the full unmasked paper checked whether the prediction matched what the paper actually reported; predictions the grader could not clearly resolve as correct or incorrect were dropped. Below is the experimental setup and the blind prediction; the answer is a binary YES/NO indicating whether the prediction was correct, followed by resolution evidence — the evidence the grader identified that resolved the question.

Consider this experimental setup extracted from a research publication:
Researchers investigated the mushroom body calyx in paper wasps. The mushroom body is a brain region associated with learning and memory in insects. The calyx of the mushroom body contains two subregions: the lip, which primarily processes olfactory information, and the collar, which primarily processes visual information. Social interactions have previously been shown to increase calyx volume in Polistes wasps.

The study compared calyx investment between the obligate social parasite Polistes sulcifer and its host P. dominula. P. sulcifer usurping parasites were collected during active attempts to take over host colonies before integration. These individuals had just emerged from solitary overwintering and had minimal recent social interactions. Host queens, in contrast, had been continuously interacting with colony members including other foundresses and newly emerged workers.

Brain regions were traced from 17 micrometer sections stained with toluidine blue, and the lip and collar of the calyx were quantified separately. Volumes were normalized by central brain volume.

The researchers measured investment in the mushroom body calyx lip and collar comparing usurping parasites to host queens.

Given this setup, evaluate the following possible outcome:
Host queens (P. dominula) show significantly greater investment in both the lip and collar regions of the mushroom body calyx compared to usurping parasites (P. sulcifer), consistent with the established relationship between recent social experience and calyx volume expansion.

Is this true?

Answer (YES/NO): YES